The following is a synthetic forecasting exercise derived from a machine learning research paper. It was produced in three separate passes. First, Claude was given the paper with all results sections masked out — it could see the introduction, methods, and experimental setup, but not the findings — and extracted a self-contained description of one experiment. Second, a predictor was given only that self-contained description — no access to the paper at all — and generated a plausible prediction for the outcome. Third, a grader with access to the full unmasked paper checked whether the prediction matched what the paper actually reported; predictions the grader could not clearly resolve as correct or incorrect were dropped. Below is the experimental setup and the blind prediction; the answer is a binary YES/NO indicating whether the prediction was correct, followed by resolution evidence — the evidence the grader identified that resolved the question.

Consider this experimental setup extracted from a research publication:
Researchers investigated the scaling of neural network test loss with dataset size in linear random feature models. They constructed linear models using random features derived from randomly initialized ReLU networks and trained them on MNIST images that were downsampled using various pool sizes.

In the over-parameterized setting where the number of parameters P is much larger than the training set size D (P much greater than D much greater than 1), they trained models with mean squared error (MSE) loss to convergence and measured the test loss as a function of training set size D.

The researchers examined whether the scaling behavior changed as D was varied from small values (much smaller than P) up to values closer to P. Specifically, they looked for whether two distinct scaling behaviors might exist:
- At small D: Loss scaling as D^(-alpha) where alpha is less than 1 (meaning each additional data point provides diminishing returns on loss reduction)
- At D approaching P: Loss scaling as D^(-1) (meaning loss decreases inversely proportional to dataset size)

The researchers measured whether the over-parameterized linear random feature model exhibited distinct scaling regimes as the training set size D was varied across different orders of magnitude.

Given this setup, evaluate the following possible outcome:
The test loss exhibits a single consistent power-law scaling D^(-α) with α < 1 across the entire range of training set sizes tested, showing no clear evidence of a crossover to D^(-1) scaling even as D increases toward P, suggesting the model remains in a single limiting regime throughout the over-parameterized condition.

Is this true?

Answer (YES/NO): NO